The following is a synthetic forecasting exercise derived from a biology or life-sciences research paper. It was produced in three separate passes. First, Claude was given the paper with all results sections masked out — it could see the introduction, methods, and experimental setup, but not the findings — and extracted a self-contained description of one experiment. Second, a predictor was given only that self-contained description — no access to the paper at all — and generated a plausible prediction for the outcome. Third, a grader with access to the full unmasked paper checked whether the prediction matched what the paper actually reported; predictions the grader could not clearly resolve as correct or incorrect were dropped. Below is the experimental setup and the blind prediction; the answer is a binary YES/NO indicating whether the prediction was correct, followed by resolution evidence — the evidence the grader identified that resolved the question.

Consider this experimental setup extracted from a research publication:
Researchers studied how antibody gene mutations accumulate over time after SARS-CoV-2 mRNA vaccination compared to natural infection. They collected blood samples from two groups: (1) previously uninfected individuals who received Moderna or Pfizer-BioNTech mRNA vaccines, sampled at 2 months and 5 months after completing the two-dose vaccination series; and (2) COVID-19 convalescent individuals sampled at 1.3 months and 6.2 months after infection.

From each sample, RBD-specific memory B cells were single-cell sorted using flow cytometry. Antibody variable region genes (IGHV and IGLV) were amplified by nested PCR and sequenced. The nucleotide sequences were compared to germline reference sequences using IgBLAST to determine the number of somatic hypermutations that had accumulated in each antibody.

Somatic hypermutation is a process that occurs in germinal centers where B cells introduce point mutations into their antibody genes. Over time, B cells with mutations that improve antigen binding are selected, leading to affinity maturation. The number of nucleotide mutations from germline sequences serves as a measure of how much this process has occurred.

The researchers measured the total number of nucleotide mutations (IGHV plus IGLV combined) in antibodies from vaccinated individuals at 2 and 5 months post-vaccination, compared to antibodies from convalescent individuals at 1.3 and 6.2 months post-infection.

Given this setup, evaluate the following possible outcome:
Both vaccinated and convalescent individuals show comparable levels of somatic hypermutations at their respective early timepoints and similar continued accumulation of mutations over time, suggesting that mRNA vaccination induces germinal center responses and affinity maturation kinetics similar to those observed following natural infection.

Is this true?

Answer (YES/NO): NO